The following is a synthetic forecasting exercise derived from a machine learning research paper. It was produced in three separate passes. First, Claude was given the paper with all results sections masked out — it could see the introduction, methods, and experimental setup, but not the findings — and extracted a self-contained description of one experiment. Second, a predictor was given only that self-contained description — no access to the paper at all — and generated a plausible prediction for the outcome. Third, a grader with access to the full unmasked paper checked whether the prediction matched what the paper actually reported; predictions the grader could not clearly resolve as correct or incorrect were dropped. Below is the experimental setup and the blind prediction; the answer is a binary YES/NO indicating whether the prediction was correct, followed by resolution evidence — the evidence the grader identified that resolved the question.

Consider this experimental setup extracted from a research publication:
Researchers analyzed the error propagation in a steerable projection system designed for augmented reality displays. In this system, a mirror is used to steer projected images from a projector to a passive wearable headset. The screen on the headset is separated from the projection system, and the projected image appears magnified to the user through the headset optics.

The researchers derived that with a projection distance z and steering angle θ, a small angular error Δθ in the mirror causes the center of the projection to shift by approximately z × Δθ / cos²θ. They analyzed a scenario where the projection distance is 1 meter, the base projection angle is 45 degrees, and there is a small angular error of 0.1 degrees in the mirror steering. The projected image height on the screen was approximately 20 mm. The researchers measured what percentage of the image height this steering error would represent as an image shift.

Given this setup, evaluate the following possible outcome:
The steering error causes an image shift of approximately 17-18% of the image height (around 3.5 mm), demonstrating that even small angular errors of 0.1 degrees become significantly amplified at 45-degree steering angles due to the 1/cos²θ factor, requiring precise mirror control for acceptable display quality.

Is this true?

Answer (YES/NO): YES